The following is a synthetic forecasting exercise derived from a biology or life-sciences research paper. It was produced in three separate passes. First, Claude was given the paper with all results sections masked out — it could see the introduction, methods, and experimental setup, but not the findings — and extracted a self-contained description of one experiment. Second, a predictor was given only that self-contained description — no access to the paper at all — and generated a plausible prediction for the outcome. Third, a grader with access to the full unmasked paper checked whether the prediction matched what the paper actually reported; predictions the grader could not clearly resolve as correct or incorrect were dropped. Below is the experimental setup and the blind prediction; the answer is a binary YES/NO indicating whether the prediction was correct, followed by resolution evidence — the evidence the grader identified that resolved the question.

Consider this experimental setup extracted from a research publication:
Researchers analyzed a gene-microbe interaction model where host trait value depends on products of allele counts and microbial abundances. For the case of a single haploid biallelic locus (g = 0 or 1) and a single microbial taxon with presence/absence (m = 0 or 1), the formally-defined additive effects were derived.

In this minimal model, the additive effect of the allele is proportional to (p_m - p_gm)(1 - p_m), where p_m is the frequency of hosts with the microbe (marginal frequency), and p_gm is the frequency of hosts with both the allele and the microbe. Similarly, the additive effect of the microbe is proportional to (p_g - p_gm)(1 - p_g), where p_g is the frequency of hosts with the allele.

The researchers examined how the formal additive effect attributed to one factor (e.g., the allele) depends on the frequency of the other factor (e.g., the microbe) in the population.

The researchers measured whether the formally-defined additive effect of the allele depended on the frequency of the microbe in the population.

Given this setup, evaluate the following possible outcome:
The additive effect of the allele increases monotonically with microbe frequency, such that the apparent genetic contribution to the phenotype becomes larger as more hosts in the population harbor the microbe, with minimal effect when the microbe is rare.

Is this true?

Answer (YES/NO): NO